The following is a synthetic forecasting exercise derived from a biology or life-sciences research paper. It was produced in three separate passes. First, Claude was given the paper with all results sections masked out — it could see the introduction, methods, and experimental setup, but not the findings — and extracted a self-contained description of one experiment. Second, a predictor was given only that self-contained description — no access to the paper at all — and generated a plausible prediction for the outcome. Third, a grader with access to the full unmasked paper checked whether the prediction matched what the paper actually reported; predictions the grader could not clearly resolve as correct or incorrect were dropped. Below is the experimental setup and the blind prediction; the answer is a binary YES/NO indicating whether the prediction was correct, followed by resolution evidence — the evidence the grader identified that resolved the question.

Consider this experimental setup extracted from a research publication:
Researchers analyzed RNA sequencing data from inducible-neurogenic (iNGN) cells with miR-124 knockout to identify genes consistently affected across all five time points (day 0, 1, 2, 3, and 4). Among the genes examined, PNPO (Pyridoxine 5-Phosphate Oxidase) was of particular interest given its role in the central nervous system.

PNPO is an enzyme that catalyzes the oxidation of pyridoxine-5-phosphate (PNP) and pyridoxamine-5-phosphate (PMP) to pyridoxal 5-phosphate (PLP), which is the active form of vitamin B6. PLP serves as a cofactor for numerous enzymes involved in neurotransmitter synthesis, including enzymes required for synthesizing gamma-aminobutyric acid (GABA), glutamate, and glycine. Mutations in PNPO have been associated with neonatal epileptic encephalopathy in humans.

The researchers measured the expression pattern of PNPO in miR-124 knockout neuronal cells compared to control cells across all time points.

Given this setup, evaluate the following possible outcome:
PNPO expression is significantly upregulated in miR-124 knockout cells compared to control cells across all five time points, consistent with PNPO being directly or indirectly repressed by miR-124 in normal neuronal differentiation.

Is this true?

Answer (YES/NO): NO